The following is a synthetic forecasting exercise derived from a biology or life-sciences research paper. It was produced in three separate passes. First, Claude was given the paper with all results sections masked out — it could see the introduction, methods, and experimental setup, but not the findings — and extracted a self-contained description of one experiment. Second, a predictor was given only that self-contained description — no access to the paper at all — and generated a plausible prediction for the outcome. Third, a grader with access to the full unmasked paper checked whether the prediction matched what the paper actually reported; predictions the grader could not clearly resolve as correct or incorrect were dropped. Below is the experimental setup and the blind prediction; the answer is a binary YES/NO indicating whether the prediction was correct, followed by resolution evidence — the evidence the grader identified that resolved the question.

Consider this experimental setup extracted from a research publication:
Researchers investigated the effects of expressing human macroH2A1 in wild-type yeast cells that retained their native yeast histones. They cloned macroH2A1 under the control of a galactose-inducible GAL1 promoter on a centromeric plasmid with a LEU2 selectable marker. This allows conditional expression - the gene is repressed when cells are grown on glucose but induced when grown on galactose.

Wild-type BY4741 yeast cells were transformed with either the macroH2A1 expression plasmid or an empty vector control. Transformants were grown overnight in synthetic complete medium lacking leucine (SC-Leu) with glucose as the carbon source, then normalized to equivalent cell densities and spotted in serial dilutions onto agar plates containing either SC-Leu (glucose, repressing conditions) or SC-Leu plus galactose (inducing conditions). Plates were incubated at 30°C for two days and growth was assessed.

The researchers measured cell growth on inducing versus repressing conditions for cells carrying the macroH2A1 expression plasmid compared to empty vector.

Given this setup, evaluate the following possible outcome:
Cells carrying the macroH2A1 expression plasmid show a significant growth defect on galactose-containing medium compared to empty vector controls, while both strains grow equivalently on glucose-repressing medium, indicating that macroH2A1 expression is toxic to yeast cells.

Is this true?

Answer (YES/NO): YES